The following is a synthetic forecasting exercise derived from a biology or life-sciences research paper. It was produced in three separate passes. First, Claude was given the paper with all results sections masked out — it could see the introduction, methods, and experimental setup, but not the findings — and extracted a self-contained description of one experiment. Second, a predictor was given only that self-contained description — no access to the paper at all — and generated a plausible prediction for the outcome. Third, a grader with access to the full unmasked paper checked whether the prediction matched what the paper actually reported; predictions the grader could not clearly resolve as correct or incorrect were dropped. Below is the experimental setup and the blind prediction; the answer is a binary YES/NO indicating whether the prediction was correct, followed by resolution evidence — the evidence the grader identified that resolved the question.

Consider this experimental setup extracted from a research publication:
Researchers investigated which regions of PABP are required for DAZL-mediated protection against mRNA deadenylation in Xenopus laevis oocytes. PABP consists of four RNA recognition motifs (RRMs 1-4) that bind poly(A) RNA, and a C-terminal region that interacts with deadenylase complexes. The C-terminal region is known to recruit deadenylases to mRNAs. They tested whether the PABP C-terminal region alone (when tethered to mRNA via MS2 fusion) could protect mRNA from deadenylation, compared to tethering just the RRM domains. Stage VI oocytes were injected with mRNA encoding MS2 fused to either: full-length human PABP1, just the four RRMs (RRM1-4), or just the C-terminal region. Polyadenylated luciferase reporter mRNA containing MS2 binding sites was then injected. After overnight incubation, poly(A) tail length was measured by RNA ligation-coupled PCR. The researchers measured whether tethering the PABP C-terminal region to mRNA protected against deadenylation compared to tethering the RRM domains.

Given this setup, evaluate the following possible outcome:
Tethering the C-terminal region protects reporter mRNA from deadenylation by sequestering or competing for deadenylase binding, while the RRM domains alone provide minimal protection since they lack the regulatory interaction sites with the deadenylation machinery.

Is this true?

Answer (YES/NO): NO